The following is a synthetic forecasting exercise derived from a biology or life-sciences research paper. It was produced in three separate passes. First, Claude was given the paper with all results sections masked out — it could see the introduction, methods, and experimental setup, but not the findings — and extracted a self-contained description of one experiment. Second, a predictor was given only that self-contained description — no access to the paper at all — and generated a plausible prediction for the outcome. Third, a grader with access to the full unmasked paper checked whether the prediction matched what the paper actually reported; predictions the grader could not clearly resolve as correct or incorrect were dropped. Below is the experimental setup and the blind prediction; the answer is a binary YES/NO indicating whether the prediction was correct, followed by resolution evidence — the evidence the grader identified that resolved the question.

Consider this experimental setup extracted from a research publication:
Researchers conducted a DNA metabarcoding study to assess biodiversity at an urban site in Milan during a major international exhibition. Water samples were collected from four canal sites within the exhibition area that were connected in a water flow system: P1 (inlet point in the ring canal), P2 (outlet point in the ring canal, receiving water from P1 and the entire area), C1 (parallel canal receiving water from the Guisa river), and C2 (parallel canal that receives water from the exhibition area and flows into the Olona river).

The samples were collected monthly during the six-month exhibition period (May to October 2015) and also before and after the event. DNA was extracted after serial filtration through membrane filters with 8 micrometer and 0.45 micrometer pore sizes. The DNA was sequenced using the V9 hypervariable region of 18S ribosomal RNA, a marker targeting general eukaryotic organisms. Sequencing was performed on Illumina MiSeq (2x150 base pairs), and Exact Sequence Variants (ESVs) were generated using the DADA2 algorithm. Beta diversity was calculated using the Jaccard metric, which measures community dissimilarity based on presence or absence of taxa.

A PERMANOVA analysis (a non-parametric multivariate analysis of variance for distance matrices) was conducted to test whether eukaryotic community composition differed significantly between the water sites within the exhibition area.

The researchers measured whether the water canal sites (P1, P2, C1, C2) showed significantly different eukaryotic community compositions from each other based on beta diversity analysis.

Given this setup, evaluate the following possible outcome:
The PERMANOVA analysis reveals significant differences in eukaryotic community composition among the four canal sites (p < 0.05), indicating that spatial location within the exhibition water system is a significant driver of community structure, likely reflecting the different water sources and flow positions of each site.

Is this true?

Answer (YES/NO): YES